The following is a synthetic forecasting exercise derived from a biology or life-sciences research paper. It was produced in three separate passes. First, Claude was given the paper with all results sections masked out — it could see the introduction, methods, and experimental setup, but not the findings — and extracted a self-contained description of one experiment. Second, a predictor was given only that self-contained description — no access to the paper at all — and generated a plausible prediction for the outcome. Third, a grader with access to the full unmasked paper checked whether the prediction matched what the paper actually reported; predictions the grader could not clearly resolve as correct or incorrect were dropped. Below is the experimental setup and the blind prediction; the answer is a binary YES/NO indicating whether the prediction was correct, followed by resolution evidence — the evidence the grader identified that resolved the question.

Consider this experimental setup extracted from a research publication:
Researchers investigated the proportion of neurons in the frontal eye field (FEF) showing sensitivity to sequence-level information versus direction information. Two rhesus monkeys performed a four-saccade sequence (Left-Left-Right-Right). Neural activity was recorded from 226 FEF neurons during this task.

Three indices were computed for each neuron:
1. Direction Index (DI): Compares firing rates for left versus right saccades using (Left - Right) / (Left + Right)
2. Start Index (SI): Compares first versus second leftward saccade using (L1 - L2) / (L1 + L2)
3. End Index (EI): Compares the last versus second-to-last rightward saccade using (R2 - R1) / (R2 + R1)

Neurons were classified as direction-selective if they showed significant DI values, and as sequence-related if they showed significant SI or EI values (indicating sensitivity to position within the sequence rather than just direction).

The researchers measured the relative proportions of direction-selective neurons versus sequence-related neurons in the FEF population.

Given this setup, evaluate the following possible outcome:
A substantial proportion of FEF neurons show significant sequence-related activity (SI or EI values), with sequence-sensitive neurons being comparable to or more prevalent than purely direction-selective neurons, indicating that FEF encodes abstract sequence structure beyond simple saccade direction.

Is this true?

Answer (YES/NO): YES